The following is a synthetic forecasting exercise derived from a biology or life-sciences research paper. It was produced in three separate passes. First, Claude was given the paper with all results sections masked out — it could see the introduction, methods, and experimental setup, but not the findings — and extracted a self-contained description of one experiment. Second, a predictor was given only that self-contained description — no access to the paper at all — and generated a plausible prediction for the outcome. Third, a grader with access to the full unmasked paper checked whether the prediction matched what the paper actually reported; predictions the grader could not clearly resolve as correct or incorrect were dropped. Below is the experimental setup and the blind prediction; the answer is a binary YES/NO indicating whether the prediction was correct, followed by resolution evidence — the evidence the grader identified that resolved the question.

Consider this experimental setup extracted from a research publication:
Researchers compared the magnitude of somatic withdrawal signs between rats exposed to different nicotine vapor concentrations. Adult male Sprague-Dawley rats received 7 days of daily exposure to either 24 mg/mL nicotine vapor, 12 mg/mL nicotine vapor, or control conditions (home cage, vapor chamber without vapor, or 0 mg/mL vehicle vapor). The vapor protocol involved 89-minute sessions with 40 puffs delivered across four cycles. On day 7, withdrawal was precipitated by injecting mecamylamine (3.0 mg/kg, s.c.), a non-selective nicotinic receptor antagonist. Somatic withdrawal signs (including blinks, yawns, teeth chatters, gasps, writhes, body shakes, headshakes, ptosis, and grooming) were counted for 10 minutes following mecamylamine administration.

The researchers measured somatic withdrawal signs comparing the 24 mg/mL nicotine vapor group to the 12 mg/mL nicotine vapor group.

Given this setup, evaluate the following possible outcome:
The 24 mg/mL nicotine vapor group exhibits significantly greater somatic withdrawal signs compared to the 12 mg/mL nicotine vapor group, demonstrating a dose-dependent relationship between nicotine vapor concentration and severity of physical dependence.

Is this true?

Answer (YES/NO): NO